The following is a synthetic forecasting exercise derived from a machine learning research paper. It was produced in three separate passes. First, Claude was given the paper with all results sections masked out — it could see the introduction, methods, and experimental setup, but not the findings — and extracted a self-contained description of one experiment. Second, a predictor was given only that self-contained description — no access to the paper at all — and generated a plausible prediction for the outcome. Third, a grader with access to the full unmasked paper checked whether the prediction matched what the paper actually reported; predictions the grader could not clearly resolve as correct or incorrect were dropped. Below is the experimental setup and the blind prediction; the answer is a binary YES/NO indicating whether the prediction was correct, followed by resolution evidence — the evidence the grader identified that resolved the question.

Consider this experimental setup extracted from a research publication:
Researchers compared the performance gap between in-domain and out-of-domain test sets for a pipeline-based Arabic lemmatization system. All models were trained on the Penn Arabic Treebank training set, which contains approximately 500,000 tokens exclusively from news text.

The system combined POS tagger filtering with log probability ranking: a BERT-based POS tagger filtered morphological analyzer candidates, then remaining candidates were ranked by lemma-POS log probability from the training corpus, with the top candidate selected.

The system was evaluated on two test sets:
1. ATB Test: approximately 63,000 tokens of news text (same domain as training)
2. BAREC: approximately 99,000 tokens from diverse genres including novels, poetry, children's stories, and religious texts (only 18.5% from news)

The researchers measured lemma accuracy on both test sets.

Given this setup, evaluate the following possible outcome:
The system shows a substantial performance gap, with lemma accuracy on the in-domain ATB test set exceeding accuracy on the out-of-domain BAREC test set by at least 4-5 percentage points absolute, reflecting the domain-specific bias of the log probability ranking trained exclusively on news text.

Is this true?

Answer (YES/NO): NO